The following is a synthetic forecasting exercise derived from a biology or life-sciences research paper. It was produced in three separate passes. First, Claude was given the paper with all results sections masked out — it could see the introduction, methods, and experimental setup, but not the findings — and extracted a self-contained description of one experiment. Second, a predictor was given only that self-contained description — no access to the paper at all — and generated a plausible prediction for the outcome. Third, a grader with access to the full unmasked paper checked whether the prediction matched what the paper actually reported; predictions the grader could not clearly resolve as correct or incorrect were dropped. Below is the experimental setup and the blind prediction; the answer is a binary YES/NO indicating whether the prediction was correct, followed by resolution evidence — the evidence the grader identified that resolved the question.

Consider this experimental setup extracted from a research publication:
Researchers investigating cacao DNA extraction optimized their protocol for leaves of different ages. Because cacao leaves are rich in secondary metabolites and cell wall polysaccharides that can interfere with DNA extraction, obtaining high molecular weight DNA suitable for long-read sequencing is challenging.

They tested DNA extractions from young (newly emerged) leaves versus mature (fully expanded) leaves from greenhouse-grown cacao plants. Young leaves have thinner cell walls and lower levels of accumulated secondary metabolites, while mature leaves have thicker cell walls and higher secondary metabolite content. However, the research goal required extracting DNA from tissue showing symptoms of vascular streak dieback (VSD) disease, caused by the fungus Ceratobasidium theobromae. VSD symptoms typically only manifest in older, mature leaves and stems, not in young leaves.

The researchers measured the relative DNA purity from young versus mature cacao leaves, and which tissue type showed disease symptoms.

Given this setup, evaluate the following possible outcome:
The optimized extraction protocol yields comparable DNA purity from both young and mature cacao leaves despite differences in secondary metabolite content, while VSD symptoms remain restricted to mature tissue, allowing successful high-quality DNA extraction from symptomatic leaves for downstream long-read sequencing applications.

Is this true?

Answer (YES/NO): NO